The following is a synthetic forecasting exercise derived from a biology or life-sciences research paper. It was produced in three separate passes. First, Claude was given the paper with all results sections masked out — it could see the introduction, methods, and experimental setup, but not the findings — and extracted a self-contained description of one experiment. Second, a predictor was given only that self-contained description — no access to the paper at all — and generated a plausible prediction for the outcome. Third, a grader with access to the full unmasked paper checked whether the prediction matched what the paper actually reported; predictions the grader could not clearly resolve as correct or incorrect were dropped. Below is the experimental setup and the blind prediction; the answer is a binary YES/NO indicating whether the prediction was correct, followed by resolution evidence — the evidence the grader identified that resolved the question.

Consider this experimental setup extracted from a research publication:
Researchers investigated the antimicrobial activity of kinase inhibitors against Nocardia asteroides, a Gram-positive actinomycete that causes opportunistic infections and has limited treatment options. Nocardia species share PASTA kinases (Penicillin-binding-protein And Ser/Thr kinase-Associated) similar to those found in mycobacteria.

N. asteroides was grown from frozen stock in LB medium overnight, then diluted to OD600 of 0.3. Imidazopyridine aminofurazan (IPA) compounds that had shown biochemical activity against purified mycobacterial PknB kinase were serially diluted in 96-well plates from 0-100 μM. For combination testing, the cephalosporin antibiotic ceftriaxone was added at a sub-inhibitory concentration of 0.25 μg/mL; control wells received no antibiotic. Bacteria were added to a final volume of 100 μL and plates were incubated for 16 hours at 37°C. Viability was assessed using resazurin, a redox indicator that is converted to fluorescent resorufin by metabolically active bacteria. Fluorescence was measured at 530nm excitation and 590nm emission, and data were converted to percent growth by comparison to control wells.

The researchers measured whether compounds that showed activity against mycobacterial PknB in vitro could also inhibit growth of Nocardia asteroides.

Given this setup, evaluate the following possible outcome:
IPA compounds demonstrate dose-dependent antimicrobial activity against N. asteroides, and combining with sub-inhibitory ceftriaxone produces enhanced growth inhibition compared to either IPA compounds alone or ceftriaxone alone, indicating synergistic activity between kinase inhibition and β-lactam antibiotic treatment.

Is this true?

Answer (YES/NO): YES